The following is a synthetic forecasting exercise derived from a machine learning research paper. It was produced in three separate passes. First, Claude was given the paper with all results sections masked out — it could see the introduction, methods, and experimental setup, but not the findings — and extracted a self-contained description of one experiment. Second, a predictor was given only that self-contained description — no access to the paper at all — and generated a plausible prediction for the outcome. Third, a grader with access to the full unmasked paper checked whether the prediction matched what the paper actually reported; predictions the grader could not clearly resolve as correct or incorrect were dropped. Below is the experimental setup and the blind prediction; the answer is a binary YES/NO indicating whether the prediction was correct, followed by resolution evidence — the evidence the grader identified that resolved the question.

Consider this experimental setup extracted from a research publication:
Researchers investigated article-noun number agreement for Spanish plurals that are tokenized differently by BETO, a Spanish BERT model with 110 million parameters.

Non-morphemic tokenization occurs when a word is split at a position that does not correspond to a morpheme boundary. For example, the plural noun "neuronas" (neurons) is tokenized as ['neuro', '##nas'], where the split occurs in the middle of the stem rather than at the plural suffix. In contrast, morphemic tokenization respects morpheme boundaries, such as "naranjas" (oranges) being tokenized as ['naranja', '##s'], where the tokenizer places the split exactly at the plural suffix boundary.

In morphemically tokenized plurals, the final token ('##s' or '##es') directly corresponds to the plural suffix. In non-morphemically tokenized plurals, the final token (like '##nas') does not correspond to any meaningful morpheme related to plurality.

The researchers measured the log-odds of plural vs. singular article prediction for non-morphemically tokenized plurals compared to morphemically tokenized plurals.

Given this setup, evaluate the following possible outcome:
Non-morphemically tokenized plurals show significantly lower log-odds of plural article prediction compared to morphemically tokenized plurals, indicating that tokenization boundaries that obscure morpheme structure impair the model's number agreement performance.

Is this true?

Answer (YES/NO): NO